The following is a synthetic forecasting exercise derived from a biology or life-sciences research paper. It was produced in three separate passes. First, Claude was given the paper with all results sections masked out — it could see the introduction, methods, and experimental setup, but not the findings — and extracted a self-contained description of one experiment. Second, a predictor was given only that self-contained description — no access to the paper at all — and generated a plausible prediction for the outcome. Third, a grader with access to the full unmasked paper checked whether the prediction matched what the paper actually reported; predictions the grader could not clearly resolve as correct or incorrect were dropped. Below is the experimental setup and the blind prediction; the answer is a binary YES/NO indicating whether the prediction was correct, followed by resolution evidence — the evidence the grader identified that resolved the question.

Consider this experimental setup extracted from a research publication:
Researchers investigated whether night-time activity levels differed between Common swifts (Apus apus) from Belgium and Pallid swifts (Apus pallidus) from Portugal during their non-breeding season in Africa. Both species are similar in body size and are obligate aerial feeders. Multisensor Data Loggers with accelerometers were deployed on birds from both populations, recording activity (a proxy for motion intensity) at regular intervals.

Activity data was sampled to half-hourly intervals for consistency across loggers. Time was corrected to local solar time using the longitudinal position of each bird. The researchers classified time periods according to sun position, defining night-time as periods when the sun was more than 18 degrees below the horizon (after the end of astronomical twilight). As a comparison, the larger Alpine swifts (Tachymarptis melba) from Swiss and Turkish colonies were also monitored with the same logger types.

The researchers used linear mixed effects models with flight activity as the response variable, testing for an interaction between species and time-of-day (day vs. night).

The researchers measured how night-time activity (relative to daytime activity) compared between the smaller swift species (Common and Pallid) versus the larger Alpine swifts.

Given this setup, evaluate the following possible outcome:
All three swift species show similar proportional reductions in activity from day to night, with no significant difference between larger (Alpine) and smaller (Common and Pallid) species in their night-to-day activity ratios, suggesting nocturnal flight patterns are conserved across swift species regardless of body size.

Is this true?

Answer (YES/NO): NO